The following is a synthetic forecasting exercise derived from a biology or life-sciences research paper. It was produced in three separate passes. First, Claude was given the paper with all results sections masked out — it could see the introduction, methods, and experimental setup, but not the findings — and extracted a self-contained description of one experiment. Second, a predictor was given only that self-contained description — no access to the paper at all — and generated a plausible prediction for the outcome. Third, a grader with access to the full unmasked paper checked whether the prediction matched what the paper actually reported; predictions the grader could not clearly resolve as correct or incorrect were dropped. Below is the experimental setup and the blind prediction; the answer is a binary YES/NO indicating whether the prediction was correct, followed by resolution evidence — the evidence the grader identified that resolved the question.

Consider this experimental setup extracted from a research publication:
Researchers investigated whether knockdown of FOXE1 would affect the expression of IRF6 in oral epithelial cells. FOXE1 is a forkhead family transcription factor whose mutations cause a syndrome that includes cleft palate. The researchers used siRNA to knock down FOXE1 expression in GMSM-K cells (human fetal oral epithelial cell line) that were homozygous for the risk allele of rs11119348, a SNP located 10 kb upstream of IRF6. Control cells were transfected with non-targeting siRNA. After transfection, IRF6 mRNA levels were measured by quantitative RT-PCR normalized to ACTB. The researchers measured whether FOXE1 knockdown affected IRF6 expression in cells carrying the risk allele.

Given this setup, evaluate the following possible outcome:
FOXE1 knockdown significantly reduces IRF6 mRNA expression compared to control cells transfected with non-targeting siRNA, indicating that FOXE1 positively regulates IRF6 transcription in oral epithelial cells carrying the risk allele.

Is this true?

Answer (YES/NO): NO